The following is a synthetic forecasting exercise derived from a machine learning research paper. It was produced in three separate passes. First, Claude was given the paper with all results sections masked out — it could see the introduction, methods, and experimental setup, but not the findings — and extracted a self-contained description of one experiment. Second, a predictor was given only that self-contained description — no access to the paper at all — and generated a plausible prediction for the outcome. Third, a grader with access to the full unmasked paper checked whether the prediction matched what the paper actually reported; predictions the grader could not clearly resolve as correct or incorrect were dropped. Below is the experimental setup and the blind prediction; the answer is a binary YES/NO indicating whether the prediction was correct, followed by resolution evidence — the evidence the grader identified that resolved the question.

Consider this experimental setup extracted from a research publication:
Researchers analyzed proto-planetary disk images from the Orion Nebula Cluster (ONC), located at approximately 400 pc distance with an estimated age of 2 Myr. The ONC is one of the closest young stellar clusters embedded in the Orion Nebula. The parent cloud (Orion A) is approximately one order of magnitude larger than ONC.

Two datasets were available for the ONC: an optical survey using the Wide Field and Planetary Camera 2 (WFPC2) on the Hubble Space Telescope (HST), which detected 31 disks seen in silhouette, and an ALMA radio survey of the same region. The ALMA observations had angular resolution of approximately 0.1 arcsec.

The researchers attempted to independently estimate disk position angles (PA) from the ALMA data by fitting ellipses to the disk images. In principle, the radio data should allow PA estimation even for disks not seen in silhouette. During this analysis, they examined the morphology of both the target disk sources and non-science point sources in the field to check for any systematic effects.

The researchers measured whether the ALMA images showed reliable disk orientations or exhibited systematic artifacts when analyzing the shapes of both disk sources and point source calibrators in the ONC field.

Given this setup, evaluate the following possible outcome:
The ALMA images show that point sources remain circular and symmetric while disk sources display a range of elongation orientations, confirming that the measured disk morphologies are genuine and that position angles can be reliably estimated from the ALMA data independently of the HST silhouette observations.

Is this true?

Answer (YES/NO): NO